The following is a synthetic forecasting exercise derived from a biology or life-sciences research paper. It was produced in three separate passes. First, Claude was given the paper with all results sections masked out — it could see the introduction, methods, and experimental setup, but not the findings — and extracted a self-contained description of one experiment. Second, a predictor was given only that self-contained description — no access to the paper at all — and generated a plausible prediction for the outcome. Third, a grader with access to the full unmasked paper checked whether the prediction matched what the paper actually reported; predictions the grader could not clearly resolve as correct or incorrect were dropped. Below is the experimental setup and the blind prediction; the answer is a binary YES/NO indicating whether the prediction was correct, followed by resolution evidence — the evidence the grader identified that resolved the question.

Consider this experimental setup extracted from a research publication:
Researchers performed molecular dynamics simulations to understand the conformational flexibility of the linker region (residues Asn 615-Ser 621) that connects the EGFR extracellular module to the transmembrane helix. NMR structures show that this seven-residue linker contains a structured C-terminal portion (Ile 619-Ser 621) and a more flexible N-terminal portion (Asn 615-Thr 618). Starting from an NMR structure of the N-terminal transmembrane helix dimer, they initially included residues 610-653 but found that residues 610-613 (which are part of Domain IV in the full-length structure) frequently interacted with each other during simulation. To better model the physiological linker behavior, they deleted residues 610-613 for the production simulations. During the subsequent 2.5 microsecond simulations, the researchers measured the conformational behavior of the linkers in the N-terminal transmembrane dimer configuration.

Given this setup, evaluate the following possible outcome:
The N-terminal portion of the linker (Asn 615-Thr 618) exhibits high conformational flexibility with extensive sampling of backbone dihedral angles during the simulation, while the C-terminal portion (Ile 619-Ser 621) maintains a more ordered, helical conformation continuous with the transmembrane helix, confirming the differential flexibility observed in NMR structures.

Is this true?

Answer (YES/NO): NO